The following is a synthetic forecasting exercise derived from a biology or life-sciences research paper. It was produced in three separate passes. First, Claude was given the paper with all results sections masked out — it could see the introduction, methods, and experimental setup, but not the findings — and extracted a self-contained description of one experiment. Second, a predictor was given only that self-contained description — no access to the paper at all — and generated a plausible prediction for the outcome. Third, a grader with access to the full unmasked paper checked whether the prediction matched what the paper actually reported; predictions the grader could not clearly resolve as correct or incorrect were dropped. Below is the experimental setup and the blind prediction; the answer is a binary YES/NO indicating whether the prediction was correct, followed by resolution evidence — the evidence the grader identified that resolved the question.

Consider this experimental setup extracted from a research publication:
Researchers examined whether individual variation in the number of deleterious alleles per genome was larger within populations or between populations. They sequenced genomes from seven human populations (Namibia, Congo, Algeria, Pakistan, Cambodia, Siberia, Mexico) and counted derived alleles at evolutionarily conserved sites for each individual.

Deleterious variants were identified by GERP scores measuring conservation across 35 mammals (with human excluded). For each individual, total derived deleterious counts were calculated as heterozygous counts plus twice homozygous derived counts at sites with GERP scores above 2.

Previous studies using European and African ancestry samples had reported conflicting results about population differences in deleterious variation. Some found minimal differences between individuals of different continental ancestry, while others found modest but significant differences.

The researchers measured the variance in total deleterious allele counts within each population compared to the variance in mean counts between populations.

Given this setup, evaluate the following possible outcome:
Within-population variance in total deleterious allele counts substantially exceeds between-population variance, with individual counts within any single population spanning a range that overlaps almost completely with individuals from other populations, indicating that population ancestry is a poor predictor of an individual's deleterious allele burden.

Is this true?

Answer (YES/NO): NO